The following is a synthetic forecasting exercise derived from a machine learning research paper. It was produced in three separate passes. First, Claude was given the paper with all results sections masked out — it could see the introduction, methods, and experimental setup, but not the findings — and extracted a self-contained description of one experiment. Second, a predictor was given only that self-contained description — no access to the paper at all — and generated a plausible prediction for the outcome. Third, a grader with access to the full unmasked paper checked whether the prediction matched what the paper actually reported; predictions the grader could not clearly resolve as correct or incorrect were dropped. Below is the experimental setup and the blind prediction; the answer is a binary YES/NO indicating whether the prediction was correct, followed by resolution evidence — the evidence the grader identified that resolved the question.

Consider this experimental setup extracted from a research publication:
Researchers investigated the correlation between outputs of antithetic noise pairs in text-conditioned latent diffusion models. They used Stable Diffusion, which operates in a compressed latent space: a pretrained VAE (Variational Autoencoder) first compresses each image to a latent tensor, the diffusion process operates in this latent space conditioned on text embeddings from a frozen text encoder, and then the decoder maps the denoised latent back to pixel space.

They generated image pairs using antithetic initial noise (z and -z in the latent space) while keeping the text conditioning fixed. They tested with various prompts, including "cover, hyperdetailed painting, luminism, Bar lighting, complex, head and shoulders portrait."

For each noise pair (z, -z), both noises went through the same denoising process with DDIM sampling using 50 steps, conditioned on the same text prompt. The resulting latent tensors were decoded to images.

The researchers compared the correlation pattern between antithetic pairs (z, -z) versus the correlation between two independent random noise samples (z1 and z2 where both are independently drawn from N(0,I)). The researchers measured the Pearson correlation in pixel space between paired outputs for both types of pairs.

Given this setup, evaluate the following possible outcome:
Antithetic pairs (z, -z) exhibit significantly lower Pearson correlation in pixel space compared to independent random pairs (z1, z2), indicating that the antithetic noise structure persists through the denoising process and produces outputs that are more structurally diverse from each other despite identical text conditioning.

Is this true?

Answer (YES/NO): YES